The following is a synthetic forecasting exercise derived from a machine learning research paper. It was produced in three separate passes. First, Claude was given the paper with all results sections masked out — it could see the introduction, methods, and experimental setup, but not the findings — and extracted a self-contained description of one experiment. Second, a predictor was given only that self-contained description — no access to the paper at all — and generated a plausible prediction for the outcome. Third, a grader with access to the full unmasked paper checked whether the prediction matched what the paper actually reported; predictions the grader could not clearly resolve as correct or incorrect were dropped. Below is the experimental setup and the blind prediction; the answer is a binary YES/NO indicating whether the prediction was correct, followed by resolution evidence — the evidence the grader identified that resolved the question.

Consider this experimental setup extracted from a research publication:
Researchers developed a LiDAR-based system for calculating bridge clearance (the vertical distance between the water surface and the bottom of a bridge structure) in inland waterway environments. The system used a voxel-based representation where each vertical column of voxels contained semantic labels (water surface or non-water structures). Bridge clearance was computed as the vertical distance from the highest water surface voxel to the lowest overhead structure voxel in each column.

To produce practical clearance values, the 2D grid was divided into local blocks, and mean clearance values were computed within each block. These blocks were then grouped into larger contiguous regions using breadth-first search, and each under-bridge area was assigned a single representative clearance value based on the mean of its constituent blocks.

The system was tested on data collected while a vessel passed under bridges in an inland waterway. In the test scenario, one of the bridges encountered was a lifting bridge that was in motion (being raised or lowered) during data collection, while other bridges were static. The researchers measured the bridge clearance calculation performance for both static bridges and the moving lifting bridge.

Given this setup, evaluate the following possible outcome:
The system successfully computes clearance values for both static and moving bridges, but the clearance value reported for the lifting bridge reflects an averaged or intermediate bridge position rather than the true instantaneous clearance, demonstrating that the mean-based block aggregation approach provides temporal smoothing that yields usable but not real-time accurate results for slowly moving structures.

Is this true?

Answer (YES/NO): NO